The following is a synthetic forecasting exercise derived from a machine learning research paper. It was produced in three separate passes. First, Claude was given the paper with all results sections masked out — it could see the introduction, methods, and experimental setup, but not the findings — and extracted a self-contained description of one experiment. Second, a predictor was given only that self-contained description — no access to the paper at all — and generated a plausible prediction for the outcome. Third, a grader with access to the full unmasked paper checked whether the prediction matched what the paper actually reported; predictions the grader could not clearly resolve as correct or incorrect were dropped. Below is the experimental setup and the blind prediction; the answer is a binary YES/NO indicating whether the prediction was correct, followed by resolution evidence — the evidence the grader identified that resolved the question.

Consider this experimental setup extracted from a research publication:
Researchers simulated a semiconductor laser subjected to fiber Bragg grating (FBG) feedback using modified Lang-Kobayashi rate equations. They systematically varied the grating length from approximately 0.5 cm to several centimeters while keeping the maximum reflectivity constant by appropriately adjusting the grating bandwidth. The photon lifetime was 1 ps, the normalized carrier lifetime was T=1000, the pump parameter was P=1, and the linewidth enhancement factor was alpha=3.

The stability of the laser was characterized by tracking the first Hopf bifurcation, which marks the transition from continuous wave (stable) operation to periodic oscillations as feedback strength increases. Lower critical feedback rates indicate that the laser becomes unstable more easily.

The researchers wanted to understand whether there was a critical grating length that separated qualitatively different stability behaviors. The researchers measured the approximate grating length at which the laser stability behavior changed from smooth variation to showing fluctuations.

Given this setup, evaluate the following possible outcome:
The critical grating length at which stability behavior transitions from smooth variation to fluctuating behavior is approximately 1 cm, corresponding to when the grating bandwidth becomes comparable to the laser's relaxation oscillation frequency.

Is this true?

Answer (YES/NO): NO